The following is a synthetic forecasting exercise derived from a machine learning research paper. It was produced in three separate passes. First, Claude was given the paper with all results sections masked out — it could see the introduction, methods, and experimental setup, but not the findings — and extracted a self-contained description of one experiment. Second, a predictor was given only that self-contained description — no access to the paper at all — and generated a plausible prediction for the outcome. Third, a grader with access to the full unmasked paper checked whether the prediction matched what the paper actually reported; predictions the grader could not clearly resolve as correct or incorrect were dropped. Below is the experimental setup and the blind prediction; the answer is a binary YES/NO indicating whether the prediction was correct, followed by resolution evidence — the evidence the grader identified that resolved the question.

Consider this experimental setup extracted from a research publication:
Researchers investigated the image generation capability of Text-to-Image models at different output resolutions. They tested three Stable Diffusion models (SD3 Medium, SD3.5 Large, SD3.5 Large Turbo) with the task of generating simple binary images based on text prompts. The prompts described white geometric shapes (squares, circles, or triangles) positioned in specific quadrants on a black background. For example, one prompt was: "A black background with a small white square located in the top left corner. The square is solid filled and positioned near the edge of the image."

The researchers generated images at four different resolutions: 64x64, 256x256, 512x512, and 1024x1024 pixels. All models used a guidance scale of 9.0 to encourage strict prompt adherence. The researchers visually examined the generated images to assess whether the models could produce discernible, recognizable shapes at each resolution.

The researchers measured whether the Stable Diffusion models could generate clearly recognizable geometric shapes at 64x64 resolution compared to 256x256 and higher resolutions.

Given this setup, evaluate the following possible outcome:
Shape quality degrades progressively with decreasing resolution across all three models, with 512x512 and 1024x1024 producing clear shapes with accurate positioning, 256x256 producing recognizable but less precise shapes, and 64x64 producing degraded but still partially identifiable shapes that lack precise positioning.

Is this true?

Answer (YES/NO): NO